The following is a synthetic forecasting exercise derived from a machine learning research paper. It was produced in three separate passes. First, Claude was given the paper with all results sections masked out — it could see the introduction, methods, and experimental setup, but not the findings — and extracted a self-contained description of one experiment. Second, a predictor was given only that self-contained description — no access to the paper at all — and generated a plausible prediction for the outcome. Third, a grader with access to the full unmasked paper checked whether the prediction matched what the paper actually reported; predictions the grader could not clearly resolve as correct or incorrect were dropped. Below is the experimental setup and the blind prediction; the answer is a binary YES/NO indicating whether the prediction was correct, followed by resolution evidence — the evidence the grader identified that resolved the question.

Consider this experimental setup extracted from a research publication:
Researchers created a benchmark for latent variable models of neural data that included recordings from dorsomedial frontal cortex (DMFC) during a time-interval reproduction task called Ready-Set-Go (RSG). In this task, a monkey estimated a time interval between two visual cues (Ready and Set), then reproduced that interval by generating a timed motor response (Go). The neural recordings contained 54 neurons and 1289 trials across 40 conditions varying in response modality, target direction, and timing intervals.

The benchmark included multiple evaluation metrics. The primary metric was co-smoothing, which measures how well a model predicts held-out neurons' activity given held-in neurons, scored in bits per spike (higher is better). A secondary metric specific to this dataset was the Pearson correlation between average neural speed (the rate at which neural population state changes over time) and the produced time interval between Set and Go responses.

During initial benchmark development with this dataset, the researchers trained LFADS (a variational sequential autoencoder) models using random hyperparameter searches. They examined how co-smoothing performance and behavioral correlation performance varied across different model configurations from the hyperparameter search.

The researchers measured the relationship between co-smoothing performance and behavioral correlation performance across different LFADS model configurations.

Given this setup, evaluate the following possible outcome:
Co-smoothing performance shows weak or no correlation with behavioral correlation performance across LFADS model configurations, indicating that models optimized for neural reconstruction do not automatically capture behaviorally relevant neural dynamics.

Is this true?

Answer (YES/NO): YES